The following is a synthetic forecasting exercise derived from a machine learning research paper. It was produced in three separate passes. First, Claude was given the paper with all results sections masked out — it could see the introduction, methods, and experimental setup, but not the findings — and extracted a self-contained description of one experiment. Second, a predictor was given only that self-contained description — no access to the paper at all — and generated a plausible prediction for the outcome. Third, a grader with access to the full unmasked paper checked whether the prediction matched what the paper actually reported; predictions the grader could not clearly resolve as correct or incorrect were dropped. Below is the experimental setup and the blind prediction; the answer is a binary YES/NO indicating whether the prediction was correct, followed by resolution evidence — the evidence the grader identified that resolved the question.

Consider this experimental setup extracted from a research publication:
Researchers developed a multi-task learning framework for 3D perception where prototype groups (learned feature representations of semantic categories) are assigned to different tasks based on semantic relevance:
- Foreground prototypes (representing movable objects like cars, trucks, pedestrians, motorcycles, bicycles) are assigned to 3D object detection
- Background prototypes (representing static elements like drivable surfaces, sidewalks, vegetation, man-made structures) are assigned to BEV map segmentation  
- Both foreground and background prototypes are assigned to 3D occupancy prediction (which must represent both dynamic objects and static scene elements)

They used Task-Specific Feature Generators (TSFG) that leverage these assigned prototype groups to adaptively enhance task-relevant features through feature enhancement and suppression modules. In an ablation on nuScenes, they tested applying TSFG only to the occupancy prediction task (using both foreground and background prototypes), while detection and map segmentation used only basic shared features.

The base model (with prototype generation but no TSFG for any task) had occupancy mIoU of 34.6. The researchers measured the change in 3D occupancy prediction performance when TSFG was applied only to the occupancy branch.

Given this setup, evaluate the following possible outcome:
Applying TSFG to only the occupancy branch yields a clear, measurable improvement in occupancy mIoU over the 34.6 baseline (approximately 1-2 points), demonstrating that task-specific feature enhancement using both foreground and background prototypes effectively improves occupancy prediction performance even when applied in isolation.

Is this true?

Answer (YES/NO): YES